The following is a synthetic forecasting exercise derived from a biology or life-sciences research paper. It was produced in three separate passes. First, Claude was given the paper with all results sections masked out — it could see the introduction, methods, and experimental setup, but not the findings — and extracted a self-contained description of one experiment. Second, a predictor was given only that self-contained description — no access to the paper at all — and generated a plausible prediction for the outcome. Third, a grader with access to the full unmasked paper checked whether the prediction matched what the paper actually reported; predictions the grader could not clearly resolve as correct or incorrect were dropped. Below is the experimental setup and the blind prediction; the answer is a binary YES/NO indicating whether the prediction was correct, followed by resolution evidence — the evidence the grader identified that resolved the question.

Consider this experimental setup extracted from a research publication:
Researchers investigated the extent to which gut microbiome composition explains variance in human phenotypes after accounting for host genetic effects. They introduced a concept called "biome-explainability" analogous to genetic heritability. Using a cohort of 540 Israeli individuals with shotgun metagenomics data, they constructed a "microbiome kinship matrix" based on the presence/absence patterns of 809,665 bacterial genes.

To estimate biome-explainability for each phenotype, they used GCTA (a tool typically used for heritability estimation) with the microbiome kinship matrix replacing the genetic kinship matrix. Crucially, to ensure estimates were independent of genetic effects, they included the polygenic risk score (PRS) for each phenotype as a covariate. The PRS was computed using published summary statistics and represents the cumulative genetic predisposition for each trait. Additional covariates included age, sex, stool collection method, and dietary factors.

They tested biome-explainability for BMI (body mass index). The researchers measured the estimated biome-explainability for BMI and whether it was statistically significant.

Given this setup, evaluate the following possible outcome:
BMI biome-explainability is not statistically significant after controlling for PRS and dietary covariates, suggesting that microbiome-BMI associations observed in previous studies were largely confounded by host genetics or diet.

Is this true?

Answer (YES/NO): NO